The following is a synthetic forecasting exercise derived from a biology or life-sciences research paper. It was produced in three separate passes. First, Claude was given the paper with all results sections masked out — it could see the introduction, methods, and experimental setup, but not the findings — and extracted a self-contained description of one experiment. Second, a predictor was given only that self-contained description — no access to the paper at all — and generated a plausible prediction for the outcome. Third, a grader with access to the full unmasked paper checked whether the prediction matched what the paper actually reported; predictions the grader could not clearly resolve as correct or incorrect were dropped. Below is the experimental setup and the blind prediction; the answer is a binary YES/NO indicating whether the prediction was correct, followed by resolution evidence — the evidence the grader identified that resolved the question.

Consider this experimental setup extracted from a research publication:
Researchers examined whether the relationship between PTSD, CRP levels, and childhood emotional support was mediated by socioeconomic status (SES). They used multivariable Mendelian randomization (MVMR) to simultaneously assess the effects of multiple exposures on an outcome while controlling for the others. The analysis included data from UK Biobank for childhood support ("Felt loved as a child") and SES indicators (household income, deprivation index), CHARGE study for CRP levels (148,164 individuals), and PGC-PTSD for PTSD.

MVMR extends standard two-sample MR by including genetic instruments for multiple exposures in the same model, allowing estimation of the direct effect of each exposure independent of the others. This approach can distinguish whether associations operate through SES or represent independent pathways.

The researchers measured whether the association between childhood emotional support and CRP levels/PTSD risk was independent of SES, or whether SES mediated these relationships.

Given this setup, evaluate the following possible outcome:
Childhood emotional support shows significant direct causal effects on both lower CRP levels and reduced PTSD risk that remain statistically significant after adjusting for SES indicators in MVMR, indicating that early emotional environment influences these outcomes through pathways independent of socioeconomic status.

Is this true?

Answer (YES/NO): NO